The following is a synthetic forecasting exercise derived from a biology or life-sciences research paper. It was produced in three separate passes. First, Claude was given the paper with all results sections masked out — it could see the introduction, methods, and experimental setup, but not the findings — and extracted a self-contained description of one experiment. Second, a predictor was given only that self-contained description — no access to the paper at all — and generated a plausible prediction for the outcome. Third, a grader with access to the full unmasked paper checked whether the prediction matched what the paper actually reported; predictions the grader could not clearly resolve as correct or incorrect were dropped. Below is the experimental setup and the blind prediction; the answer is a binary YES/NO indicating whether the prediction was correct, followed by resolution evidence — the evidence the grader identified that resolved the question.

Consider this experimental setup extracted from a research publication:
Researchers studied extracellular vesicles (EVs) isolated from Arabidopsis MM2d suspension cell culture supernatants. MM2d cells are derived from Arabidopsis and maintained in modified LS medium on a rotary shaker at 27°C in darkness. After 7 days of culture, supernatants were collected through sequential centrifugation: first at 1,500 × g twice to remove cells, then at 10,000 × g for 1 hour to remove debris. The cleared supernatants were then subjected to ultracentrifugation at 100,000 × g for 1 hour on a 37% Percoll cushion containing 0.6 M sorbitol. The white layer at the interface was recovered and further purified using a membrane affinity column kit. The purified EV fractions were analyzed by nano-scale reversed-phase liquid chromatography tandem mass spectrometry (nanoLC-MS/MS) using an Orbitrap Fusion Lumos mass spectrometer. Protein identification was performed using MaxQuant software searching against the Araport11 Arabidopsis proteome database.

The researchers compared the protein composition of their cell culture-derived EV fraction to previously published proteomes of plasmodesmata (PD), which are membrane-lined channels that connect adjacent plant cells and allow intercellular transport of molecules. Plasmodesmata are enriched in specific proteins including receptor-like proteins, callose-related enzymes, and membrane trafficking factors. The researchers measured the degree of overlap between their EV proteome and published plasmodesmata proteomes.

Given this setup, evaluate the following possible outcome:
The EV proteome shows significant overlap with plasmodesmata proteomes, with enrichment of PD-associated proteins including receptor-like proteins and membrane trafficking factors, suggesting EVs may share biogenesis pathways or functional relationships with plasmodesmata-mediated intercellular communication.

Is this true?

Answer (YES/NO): NO